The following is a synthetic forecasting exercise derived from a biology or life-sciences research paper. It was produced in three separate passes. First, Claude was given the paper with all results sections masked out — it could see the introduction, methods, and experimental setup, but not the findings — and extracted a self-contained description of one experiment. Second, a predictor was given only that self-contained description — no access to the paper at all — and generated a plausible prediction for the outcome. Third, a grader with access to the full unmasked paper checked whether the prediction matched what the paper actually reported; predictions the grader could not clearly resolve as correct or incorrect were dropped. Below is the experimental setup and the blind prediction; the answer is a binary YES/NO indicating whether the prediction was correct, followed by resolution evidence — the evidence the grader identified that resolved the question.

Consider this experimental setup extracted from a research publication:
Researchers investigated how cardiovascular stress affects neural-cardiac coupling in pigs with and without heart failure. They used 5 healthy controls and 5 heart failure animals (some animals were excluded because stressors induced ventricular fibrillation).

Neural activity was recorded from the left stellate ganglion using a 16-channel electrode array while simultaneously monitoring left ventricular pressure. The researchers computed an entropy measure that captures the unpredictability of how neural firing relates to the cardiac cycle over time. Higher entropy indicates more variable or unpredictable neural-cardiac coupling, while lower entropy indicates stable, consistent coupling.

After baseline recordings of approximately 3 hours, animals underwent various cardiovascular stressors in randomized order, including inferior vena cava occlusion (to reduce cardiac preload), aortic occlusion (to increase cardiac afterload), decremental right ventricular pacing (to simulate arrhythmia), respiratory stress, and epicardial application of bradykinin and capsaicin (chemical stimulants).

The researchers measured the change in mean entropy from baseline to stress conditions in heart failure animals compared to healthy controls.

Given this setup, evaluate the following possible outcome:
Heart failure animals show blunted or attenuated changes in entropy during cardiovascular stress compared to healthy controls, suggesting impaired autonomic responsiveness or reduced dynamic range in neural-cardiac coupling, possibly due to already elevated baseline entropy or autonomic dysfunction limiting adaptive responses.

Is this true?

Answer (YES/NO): YES